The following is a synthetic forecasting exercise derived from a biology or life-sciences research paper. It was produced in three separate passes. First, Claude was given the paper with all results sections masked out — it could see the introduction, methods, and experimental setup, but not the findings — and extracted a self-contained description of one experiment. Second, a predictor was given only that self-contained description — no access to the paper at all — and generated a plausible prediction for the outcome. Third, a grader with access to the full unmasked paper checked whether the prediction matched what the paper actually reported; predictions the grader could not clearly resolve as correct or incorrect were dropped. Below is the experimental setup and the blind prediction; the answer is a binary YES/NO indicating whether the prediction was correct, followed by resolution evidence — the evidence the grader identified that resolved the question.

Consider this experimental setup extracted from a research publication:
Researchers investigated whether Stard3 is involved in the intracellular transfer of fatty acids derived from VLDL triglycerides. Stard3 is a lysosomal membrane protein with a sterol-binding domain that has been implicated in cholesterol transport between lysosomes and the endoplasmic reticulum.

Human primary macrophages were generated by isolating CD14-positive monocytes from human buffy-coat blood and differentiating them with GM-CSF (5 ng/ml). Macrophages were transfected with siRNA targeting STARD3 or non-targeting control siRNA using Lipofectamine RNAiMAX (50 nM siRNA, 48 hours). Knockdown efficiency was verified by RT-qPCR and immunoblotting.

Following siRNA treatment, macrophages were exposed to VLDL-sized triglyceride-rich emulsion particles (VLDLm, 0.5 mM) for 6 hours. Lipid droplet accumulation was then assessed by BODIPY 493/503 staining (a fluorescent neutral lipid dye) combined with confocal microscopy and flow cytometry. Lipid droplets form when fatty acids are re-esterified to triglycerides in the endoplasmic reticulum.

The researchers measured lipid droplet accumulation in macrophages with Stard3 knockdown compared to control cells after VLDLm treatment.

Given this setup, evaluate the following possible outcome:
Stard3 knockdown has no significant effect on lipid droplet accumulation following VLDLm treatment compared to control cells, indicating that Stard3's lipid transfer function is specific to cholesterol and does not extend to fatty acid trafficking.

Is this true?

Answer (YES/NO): NO